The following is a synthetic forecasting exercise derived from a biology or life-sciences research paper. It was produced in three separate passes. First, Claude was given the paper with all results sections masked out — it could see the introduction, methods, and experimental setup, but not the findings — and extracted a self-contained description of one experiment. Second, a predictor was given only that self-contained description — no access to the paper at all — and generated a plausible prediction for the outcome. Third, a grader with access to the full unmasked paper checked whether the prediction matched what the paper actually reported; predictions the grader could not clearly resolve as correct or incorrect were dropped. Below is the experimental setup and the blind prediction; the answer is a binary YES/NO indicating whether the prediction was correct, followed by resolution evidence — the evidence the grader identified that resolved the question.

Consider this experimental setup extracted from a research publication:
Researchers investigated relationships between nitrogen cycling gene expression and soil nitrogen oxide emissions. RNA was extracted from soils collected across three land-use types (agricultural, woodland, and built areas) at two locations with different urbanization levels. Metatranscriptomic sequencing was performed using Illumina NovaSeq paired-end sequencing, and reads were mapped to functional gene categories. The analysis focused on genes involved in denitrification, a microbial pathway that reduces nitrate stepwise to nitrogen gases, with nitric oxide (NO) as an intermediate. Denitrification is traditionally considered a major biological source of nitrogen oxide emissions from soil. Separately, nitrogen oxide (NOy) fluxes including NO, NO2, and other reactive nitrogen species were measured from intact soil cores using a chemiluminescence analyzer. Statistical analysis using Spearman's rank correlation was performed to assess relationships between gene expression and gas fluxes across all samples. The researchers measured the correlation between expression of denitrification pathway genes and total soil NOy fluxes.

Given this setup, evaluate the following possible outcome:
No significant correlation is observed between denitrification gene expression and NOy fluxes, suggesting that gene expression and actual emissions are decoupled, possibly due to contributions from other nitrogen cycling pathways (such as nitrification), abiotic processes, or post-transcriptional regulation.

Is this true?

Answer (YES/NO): NO